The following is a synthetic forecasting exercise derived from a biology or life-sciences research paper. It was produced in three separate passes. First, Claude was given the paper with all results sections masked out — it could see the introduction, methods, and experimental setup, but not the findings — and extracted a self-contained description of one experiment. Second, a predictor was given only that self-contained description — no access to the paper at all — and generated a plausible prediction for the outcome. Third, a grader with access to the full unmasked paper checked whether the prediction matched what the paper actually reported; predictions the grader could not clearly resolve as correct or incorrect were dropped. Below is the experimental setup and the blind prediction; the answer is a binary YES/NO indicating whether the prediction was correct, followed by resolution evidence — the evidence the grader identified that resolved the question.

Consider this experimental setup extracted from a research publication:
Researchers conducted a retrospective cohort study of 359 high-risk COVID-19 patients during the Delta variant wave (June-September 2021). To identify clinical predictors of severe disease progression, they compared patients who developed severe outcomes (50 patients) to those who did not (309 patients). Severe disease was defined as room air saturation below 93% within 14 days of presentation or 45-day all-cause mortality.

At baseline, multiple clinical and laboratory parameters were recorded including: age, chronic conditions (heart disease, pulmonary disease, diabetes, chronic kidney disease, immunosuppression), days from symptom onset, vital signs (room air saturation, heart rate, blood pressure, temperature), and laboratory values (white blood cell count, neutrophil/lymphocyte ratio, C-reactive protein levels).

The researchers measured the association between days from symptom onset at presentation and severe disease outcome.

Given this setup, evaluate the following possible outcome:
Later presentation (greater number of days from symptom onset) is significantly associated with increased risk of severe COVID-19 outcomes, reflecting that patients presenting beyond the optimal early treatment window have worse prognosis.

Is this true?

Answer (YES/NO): YES